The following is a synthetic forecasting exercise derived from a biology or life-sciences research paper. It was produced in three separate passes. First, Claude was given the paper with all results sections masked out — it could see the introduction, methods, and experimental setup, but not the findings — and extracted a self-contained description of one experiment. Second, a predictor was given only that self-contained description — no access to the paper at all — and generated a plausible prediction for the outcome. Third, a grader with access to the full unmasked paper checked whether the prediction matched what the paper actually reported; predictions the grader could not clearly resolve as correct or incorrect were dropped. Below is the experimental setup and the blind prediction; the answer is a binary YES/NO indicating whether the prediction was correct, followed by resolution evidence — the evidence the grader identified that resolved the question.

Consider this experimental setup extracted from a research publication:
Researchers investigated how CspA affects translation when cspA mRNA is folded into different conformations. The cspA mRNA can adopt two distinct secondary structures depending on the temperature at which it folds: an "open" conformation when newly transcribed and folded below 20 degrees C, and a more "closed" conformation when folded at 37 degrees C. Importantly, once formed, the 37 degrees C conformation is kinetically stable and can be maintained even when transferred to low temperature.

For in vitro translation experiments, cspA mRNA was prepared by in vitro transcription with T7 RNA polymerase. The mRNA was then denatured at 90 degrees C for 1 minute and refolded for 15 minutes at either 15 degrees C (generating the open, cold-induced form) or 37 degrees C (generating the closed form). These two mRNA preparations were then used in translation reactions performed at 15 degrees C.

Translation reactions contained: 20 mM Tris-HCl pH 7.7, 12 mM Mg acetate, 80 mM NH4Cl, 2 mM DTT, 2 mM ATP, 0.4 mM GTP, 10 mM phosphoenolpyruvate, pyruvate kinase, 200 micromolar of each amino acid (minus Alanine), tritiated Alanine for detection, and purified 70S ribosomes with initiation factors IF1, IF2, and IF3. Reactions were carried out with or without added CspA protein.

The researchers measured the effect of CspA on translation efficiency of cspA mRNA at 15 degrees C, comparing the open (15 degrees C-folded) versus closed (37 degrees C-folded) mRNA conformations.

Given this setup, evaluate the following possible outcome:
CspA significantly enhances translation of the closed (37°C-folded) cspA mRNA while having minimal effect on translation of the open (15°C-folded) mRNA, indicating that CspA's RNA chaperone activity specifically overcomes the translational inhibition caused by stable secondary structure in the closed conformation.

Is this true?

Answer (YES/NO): YES